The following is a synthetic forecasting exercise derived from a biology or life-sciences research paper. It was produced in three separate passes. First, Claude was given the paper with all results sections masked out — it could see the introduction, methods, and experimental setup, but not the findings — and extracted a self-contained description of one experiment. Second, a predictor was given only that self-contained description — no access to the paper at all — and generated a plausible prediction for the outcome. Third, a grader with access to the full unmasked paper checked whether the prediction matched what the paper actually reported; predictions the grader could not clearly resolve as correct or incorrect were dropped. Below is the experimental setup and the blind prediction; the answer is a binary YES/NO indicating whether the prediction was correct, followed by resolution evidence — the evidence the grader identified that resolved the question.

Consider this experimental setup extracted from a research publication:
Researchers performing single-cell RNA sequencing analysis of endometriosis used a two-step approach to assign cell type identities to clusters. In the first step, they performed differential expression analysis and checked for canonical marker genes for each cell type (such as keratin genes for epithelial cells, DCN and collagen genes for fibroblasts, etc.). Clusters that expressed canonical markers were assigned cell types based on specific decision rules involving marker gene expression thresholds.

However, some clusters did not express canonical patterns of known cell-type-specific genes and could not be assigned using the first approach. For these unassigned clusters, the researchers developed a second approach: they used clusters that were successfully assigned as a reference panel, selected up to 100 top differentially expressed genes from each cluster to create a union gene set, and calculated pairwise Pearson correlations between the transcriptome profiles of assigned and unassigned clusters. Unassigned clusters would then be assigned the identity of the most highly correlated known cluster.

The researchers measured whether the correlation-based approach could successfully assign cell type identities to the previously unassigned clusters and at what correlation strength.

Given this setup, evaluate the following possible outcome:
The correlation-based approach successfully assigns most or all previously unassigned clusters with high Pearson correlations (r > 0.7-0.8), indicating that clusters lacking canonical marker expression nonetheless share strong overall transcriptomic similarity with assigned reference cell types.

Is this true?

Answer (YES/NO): YES